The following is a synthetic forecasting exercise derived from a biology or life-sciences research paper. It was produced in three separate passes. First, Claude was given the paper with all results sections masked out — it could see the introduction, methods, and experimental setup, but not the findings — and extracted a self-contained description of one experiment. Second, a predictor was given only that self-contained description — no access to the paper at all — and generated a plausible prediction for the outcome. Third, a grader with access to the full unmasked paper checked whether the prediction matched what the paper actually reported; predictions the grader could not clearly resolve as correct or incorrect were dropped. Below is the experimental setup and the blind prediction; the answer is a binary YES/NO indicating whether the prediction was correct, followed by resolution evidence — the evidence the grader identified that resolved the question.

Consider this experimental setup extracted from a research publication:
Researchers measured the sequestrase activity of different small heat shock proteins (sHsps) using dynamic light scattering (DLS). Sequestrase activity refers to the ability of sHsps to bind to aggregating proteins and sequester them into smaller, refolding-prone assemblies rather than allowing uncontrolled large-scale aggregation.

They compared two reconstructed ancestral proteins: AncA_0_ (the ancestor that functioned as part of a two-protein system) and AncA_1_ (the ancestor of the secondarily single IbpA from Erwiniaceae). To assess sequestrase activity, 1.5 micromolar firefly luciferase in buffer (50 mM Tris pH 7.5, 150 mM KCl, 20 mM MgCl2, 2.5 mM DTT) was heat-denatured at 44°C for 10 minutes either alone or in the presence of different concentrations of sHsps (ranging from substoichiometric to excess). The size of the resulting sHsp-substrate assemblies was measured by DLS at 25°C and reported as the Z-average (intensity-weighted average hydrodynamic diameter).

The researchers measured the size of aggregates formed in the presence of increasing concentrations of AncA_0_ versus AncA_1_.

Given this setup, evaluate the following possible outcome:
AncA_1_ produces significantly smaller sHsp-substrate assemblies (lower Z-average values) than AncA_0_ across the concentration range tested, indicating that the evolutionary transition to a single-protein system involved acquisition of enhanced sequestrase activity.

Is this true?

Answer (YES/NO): NO